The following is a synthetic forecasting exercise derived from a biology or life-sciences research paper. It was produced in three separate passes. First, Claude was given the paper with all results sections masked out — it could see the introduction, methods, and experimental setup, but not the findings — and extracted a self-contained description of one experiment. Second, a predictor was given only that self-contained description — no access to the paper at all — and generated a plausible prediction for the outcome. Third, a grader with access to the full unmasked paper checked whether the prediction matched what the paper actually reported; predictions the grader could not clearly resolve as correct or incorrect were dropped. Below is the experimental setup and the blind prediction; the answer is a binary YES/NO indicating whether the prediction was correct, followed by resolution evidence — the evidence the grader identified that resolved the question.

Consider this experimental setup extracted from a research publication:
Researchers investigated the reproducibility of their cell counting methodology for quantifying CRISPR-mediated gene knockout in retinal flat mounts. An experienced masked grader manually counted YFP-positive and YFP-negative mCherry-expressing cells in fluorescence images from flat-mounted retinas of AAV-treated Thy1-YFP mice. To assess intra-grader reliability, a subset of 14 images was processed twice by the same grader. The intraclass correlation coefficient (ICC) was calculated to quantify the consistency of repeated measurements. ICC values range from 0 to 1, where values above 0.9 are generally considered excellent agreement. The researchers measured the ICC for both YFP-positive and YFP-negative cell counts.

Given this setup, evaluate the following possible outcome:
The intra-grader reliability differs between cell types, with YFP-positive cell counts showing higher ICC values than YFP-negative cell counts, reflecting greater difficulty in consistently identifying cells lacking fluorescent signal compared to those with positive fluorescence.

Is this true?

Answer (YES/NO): NO